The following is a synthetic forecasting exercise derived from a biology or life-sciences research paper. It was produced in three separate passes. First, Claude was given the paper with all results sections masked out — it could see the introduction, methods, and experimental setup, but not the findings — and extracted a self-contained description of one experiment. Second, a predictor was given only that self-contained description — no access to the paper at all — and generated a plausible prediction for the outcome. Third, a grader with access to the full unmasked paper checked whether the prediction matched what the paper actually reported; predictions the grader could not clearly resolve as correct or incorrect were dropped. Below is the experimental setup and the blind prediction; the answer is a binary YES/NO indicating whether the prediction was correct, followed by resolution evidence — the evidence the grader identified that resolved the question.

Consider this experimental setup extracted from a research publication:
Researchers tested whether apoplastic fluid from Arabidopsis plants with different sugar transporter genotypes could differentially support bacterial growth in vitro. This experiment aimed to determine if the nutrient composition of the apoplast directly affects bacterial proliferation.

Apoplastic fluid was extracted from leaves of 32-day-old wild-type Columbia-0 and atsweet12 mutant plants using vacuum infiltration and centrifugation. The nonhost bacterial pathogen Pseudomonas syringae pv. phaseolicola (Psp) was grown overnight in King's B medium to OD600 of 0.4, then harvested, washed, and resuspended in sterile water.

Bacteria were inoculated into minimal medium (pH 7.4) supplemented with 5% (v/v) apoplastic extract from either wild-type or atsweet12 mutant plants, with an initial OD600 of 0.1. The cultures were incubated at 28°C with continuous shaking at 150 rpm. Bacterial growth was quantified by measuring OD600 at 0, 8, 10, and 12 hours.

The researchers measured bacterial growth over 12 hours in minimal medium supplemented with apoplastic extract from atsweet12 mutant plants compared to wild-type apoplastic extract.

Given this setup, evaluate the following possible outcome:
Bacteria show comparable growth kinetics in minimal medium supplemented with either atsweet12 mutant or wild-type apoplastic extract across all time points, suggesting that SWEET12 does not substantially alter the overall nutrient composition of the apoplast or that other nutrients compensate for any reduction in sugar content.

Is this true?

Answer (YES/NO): YES